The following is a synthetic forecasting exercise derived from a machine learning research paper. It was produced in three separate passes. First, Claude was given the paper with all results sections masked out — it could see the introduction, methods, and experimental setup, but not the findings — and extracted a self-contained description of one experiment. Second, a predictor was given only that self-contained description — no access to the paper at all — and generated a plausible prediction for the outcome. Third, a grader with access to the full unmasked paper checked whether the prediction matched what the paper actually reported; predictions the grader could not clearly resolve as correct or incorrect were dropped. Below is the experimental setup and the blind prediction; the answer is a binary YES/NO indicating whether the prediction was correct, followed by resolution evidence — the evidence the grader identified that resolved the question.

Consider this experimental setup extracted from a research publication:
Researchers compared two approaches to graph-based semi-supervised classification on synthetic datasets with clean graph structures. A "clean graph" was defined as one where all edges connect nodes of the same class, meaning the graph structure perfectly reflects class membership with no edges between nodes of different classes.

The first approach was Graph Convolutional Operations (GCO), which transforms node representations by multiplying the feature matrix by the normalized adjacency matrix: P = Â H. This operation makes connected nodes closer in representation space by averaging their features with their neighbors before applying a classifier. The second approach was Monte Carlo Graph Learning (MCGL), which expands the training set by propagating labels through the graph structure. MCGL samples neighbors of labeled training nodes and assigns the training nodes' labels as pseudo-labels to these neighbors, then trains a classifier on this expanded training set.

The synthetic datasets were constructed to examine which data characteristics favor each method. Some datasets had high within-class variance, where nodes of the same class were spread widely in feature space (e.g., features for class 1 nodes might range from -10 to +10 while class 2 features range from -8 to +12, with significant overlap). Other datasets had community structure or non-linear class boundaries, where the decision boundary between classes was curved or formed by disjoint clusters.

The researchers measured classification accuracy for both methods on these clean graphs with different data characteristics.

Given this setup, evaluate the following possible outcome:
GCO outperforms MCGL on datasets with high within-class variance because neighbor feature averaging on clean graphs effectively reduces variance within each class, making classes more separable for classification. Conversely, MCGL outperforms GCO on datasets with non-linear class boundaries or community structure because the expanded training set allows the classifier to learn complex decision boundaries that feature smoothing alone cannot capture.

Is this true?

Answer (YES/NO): YES